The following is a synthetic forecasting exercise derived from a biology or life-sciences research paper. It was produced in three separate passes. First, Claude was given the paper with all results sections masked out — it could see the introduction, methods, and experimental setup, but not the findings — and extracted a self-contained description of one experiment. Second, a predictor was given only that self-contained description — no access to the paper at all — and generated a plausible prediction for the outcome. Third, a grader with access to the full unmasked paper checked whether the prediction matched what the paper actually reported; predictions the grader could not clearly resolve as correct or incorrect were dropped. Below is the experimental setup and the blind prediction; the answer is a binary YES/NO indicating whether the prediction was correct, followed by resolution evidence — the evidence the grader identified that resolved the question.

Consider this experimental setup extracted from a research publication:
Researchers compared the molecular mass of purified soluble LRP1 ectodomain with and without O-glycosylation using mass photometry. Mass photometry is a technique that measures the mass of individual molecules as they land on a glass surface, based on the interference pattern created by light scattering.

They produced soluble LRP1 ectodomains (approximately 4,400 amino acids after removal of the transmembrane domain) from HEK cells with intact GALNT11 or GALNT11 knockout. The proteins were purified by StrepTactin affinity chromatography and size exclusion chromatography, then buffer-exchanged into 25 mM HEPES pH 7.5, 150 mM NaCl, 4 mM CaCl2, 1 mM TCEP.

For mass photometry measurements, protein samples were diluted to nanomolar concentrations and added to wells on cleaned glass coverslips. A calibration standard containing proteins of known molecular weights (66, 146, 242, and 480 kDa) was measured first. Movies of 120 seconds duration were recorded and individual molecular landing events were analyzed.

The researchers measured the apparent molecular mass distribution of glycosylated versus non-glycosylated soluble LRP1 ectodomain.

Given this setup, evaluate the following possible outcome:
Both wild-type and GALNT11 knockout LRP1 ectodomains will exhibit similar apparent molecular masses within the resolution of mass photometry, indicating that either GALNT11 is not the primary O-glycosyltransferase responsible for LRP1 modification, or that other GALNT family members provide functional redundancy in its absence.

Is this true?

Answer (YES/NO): NO